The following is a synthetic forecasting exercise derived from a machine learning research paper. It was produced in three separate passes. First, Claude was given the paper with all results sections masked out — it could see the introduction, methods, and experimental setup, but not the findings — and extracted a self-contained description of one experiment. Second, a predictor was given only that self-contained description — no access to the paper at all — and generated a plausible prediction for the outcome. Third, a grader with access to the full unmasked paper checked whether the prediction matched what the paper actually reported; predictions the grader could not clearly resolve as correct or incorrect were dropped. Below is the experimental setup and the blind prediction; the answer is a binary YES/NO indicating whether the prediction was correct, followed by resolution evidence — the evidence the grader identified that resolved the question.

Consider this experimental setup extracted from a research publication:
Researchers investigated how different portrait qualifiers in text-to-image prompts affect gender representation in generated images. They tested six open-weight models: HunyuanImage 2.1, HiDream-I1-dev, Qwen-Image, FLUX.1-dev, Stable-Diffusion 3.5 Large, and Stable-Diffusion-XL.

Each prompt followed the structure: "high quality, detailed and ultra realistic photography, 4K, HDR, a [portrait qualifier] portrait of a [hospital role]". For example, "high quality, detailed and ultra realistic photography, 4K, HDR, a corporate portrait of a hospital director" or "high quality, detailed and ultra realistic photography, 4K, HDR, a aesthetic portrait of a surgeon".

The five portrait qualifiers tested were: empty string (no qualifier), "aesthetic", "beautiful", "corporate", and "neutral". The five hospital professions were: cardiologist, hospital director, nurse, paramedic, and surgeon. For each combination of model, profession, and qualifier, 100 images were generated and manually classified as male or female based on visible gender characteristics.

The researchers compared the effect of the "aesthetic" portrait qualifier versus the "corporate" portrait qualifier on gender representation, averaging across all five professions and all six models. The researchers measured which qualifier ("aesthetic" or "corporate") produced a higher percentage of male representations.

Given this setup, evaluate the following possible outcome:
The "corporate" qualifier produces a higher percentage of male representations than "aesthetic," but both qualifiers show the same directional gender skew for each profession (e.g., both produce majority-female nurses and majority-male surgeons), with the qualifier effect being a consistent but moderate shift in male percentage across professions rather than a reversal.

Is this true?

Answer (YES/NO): YES